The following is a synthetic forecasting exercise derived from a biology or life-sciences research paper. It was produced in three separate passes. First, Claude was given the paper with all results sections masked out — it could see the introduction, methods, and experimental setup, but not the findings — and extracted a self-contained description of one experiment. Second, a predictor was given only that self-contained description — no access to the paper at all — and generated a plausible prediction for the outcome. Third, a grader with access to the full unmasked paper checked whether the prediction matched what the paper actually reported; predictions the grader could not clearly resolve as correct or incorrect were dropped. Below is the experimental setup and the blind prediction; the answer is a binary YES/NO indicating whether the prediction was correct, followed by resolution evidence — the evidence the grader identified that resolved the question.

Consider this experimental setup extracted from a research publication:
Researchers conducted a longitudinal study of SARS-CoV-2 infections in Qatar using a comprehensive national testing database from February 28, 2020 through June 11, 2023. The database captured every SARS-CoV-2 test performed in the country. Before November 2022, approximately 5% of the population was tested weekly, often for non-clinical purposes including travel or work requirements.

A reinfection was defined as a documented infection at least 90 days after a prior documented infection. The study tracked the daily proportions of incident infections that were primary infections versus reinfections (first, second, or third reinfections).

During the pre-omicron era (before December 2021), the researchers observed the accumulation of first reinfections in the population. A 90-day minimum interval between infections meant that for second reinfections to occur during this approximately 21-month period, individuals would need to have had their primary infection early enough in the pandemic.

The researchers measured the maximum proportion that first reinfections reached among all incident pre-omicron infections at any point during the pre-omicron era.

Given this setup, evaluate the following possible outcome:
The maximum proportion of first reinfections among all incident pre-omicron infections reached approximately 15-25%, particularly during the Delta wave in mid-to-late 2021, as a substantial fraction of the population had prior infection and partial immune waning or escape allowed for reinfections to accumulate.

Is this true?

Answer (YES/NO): NO